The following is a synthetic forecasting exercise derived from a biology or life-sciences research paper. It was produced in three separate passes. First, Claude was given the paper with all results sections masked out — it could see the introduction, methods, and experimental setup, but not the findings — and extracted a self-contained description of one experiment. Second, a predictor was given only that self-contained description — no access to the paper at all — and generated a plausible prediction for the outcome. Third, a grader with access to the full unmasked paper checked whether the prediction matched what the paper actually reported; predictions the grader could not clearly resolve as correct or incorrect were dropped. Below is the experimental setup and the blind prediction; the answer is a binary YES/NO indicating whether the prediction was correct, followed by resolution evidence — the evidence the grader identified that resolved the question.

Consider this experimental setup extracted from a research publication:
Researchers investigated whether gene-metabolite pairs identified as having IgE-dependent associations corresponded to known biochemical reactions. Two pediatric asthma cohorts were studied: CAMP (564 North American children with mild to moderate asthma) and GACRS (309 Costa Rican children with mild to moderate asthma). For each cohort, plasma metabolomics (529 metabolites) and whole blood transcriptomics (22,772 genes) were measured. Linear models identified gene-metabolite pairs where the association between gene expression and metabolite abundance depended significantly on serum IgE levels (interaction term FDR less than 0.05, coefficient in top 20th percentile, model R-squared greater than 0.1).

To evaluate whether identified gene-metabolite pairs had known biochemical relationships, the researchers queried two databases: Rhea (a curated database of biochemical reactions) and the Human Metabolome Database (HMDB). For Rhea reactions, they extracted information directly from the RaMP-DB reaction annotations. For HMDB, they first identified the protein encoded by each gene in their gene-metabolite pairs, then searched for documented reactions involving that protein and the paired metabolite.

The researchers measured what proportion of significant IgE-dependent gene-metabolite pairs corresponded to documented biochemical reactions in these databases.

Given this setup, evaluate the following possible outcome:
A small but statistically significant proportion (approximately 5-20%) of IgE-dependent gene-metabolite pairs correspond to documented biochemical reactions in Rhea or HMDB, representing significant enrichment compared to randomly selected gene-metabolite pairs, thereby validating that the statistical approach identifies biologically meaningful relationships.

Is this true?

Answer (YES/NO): NO